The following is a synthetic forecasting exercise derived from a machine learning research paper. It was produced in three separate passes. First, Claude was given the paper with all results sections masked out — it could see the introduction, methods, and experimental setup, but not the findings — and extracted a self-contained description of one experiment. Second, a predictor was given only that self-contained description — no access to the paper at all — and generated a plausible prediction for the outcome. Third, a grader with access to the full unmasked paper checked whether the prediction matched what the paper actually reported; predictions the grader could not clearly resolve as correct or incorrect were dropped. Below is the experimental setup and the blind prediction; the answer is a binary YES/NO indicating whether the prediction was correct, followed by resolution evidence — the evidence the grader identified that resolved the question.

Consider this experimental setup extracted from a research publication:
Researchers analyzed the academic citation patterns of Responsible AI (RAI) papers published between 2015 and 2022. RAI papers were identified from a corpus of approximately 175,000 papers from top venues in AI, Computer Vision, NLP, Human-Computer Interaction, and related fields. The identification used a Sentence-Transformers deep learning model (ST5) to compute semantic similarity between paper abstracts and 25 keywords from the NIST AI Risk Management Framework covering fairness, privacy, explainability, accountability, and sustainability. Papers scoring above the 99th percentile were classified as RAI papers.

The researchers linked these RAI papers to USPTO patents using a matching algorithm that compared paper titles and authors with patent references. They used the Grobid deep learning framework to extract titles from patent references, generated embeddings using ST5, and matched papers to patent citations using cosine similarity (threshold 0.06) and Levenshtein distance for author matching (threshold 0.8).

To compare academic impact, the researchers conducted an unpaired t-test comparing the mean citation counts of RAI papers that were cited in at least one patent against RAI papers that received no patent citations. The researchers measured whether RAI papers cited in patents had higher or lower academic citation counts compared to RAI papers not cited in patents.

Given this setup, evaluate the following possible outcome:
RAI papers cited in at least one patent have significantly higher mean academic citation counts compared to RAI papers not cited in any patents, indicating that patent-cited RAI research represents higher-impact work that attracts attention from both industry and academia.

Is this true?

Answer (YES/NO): YES